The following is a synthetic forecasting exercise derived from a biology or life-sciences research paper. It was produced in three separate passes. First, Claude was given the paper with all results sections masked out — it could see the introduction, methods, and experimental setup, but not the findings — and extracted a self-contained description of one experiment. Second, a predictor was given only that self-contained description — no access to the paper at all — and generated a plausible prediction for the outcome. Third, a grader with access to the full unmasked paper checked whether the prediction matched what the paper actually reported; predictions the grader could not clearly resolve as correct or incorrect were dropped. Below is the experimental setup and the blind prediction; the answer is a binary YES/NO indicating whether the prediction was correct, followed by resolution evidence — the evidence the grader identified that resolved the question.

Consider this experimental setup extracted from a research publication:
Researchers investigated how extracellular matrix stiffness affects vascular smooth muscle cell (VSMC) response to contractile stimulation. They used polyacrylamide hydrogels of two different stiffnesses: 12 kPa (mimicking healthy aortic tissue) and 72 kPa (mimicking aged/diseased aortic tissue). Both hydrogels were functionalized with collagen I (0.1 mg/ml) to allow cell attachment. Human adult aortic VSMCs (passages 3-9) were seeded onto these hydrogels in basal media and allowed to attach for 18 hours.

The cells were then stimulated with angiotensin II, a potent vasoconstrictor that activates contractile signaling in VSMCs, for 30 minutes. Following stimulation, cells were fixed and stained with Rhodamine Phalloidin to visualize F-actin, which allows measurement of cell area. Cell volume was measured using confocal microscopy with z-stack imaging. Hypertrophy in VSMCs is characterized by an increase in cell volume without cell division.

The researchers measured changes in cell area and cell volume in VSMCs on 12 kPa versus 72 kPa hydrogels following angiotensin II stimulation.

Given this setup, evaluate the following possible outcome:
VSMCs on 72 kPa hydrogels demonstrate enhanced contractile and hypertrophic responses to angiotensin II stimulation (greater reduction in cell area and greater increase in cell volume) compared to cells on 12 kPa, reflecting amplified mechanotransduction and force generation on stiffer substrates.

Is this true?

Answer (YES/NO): NO